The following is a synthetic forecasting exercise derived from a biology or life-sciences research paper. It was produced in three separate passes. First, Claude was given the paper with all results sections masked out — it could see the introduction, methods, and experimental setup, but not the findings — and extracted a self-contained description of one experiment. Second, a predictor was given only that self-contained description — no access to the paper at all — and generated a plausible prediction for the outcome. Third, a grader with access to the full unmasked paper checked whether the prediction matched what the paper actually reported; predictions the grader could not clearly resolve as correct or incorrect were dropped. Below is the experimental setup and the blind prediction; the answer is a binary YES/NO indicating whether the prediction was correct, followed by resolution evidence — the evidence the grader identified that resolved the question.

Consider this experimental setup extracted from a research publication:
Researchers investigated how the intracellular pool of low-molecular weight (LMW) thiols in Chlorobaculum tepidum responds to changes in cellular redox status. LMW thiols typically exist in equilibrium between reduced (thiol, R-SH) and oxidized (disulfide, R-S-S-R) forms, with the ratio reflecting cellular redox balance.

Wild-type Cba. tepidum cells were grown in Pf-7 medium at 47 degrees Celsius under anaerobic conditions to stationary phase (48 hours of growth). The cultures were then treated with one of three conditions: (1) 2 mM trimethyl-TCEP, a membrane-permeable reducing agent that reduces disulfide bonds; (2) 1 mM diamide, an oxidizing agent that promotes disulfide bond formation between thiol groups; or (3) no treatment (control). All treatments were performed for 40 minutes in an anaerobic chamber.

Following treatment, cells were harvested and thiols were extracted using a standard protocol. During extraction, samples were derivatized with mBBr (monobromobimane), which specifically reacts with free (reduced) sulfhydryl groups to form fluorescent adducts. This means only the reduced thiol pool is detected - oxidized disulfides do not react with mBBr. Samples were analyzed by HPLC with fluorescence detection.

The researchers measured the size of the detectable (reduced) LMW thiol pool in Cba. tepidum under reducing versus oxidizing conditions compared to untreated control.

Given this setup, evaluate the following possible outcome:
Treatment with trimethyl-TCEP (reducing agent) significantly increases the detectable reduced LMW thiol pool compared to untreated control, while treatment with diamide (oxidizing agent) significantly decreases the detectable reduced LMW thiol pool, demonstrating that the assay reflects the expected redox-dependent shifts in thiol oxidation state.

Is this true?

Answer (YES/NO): NO